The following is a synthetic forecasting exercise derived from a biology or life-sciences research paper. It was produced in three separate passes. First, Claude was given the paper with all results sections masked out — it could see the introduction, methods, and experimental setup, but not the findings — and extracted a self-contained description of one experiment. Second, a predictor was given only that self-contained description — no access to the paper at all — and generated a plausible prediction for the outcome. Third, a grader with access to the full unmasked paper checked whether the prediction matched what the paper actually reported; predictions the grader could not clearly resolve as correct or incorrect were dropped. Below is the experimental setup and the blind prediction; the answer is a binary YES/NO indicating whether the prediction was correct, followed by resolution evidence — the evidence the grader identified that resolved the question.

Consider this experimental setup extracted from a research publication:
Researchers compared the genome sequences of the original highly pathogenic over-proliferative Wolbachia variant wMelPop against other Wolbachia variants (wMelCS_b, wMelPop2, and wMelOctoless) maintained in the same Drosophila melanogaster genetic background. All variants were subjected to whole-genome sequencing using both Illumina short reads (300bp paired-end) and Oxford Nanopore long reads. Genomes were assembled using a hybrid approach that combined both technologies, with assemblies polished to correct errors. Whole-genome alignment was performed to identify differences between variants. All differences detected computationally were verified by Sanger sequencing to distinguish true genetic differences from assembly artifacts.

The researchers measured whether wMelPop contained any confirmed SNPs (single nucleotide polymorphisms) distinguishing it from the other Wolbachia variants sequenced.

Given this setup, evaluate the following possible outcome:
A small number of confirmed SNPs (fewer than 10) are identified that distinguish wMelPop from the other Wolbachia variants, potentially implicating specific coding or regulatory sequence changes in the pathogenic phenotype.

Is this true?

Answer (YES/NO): NO